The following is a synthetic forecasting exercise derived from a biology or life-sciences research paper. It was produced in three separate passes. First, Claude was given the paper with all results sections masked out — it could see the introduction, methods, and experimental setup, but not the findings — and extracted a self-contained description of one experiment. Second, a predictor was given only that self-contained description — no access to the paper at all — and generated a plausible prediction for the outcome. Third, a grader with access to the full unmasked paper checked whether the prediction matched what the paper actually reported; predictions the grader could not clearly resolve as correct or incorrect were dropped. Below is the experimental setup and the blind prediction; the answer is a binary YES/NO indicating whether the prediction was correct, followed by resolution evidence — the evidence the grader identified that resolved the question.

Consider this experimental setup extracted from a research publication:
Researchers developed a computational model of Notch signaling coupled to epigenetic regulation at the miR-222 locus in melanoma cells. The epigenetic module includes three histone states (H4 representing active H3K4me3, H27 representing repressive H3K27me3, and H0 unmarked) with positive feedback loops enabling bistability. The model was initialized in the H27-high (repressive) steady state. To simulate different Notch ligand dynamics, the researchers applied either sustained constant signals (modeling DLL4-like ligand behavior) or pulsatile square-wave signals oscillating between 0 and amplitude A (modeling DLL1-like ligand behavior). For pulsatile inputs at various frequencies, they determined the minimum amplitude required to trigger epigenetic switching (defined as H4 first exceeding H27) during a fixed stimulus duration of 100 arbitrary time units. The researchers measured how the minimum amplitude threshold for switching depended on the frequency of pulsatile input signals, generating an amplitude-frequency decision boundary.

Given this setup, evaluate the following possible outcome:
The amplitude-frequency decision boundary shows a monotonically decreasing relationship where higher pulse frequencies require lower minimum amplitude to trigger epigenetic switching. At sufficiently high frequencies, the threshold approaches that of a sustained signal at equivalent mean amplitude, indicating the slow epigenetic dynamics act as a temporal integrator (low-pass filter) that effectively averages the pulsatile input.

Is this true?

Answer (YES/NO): NO